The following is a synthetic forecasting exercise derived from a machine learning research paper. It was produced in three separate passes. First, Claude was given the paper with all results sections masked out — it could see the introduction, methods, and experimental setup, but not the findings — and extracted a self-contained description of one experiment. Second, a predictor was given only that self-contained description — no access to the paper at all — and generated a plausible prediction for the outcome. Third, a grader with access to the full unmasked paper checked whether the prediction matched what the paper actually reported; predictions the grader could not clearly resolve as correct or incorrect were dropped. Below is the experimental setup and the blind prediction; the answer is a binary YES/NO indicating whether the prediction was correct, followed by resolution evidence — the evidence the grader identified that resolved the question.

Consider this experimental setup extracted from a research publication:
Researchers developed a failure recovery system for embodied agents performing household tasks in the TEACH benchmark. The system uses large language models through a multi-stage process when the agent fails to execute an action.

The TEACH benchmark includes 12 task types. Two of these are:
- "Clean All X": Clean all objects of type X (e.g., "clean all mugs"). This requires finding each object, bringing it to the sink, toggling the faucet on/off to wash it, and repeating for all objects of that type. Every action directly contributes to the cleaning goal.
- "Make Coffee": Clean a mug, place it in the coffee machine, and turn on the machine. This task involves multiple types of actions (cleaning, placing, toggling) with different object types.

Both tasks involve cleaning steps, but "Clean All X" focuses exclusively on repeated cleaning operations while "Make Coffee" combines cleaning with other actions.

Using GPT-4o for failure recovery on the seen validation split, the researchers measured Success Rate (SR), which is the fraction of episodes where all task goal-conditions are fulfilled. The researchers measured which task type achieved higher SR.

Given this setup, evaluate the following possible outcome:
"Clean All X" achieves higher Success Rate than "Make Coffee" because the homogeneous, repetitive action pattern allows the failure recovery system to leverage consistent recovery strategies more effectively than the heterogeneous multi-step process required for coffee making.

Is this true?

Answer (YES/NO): NO